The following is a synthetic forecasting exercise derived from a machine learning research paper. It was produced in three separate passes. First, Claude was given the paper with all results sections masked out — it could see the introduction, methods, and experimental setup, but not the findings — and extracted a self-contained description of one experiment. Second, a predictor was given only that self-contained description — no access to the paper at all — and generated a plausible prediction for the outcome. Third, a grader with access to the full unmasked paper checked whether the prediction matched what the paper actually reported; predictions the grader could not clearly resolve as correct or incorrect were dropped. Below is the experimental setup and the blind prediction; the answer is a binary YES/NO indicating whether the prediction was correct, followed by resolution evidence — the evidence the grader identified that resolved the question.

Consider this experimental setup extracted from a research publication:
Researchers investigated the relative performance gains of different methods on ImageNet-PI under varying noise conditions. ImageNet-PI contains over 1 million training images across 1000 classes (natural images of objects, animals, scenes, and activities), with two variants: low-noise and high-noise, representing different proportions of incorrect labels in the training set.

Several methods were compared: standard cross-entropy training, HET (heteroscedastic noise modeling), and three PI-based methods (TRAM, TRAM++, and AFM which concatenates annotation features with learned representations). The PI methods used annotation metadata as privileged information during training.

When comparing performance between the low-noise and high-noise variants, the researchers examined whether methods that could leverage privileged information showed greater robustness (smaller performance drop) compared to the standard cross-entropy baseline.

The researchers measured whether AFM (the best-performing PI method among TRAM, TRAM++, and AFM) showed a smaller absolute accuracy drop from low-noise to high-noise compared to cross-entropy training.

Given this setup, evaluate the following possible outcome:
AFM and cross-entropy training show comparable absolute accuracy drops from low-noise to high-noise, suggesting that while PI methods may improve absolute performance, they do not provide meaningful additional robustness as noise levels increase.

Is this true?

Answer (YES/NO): NO